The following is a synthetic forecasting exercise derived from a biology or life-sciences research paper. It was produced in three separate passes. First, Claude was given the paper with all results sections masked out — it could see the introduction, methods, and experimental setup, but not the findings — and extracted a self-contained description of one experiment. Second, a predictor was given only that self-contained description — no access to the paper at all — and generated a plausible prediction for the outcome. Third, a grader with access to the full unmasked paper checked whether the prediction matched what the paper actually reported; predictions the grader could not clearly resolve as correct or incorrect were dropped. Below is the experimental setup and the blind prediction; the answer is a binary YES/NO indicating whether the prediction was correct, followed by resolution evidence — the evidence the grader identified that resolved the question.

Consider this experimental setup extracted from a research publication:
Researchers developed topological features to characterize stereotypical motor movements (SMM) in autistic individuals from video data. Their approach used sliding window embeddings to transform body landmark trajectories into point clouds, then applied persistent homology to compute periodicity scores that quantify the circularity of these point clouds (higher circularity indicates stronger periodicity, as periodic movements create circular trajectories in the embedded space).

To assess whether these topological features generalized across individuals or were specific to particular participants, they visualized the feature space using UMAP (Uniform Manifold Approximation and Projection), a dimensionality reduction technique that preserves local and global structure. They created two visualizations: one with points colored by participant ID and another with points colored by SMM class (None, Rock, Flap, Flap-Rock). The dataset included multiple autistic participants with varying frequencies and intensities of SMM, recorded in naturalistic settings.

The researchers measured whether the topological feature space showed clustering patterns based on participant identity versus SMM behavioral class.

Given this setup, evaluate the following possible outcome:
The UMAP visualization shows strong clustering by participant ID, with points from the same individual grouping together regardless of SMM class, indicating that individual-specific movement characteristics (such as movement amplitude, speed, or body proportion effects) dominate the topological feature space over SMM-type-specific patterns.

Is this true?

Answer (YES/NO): NO